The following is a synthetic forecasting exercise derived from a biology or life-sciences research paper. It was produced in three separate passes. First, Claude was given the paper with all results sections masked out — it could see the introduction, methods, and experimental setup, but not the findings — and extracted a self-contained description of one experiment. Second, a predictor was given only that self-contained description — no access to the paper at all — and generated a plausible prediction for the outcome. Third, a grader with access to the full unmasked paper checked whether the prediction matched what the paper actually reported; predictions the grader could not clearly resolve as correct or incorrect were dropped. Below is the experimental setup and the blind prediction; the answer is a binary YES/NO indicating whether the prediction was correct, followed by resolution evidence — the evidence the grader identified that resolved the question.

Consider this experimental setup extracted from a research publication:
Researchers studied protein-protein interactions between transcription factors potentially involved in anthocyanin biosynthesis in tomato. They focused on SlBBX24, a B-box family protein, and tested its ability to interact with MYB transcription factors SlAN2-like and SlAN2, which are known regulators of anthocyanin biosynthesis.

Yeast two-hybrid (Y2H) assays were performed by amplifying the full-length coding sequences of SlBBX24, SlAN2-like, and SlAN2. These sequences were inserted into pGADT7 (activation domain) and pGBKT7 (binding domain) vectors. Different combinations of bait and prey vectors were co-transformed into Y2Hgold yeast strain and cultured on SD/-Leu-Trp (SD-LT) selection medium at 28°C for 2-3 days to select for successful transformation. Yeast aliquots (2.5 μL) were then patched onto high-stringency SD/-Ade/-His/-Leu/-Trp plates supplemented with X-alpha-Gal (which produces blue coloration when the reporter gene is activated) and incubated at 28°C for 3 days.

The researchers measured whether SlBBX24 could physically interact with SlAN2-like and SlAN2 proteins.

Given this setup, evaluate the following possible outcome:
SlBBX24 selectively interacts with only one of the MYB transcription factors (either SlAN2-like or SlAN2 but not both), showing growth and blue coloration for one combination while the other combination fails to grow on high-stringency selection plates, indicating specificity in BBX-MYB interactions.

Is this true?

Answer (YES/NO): NO